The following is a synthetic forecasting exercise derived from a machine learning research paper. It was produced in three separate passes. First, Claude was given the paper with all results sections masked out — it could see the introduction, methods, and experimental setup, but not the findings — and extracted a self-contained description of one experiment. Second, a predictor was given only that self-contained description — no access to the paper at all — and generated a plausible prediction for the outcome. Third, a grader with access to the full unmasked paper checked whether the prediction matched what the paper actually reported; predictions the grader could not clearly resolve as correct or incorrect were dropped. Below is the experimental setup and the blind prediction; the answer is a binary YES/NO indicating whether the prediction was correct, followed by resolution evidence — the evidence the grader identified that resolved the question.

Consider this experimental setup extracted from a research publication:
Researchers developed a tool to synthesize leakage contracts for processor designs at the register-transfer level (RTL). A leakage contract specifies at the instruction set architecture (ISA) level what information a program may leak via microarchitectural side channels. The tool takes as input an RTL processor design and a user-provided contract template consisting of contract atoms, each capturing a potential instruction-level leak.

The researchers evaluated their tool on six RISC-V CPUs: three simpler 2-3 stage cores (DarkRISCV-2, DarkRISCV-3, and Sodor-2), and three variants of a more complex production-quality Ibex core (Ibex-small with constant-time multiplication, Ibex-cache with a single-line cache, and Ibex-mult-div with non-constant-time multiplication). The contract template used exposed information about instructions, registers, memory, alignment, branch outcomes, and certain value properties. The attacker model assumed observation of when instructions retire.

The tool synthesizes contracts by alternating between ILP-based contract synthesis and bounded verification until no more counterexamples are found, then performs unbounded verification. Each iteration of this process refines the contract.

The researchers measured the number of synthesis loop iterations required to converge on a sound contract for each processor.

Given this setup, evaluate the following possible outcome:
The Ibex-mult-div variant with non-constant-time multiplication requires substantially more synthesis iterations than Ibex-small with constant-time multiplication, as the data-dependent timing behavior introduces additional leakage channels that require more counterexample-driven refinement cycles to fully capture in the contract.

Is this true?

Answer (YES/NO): NO